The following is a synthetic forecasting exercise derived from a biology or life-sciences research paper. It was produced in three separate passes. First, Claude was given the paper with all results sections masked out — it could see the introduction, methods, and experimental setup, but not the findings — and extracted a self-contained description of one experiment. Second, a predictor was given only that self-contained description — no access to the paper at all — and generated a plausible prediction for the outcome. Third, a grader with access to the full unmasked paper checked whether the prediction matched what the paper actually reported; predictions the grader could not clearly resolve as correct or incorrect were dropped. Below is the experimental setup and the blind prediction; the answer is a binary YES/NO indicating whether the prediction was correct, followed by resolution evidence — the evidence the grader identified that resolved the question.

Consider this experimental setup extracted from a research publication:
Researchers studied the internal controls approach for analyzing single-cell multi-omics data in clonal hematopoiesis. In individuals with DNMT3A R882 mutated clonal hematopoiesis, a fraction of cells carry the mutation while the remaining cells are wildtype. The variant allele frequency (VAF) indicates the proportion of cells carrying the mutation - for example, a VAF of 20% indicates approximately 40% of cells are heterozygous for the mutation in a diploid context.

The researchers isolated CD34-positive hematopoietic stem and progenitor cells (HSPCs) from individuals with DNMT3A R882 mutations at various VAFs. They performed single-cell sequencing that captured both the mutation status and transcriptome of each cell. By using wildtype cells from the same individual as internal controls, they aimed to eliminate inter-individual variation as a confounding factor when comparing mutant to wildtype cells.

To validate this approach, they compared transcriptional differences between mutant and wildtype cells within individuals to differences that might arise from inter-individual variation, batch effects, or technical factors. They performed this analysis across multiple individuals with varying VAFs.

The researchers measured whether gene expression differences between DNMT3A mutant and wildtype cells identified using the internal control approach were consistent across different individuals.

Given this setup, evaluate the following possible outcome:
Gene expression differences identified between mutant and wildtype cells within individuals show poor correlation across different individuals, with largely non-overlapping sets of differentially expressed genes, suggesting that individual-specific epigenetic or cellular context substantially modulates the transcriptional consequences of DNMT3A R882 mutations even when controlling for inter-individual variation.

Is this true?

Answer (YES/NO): NO